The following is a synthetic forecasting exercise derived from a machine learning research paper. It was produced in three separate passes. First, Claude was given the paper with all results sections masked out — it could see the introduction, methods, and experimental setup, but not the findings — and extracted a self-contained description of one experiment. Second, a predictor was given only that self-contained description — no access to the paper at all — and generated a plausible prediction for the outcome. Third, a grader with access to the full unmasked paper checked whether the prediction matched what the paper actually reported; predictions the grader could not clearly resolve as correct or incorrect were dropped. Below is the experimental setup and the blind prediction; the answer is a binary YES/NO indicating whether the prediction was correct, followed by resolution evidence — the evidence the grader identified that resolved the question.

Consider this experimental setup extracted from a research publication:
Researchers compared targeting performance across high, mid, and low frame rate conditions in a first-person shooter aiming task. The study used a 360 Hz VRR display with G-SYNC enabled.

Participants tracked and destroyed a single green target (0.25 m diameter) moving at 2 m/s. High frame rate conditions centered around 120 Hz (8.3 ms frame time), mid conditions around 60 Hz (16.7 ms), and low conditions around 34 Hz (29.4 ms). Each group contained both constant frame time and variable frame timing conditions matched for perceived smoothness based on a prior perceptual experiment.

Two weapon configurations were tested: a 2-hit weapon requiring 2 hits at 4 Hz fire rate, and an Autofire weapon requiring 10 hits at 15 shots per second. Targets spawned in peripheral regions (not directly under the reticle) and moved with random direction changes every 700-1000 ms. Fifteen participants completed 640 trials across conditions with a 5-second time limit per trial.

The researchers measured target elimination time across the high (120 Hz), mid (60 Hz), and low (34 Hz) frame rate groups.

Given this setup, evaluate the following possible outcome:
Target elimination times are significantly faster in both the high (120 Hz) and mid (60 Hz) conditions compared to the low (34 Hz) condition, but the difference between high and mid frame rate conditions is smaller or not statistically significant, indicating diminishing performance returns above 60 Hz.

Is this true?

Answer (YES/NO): YES